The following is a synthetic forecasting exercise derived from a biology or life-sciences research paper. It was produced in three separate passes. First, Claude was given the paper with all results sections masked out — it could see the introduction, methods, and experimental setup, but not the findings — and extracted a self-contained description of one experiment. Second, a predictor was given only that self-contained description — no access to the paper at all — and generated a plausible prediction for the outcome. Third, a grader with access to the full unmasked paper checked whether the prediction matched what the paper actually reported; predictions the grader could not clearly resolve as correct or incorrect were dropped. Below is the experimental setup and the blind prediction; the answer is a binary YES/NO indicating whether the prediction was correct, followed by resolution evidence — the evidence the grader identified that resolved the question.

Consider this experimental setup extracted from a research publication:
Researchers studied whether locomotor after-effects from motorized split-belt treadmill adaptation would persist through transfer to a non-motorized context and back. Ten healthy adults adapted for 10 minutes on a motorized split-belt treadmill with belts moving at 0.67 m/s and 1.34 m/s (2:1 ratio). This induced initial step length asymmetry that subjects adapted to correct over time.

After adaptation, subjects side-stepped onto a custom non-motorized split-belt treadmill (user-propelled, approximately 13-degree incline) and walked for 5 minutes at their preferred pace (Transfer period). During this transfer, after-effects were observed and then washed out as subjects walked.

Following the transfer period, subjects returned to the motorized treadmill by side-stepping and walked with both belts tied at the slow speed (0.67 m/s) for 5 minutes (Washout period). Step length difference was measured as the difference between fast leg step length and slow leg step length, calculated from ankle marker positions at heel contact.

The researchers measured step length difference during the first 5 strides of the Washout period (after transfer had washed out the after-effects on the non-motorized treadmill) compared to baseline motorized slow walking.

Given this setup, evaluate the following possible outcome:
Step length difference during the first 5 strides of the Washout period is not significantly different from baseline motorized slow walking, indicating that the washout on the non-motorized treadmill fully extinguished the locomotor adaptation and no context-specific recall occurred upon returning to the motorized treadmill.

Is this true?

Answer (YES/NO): NO